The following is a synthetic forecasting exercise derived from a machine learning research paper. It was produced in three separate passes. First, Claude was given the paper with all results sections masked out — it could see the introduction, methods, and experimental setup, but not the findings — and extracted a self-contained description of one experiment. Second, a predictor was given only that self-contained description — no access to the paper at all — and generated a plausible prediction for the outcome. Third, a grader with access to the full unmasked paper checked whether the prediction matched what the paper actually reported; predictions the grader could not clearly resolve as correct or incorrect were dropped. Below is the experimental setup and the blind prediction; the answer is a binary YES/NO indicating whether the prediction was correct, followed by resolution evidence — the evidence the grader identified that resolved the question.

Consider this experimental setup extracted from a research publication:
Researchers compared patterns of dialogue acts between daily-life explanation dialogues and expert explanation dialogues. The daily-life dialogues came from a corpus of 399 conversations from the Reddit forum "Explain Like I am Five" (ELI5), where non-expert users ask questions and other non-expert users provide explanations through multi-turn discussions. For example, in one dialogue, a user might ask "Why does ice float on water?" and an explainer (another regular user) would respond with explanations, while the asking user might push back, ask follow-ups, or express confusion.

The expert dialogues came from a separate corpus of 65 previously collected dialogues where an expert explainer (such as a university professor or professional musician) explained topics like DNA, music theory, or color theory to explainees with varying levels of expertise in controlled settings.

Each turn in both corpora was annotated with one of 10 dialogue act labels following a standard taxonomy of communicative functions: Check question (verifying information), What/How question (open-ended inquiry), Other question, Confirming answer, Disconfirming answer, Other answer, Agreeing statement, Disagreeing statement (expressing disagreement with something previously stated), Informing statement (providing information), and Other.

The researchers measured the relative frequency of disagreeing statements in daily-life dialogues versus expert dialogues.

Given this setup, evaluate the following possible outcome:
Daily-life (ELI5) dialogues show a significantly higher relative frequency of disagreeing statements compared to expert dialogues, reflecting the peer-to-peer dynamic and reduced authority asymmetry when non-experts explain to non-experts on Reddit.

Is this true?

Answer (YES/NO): YES